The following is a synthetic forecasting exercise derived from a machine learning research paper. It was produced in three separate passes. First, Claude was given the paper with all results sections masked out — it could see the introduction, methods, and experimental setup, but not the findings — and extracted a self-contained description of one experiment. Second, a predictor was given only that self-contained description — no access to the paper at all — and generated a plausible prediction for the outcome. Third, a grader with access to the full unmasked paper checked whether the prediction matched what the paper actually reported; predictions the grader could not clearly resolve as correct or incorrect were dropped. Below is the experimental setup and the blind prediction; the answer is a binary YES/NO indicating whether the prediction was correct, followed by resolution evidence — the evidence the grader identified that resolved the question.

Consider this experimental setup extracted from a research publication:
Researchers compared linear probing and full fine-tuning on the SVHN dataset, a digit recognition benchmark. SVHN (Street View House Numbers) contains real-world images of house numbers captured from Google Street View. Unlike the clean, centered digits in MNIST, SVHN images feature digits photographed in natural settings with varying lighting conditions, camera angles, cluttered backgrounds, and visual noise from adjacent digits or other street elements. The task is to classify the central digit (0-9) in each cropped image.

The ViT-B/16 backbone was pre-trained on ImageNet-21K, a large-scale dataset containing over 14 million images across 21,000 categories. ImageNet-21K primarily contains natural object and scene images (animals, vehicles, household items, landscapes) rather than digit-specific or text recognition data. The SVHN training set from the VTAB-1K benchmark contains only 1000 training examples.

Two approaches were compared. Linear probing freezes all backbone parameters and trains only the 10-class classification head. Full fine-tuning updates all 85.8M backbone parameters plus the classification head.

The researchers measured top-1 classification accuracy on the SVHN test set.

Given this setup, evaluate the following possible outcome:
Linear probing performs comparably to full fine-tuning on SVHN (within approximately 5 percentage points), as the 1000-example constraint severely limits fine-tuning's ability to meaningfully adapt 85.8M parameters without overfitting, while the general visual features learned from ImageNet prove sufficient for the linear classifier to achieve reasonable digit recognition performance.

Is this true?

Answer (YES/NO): NO